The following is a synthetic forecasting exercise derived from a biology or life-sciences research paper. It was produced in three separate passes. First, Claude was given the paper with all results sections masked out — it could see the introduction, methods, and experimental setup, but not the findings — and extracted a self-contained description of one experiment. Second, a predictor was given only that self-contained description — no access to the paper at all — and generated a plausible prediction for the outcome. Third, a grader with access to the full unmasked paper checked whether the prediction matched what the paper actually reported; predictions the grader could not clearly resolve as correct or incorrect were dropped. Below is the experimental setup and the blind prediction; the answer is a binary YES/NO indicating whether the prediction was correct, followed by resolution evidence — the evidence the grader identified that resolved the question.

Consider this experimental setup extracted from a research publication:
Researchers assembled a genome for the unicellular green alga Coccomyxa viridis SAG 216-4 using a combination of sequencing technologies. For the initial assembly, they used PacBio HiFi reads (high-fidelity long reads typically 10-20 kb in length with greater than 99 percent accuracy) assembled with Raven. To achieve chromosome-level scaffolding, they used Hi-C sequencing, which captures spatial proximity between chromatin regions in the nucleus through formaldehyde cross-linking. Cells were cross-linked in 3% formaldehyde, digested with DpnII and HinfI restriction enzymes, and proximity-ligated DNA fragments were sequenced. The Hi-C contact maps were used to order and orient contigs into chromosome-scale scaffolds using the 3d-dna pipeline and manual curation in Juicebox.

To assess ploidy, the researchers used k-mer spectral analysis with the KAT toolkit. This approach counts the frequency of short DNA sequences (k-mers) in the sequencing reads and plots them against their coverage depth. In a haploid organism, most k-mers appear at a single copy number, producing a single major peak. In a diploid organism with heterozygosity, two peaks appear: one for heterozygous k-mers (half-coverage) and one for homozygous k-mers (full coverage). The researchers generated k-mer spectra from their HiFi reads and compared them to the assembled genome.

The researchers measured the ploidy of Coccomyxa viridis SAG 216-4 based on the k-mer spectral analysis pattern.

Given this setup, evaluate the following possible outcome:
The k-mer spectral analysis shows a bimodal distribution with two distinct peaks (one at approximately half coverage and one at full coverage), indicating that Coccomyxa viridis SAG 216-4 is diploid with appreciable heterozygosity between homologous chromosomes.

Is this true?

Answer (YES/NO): NO